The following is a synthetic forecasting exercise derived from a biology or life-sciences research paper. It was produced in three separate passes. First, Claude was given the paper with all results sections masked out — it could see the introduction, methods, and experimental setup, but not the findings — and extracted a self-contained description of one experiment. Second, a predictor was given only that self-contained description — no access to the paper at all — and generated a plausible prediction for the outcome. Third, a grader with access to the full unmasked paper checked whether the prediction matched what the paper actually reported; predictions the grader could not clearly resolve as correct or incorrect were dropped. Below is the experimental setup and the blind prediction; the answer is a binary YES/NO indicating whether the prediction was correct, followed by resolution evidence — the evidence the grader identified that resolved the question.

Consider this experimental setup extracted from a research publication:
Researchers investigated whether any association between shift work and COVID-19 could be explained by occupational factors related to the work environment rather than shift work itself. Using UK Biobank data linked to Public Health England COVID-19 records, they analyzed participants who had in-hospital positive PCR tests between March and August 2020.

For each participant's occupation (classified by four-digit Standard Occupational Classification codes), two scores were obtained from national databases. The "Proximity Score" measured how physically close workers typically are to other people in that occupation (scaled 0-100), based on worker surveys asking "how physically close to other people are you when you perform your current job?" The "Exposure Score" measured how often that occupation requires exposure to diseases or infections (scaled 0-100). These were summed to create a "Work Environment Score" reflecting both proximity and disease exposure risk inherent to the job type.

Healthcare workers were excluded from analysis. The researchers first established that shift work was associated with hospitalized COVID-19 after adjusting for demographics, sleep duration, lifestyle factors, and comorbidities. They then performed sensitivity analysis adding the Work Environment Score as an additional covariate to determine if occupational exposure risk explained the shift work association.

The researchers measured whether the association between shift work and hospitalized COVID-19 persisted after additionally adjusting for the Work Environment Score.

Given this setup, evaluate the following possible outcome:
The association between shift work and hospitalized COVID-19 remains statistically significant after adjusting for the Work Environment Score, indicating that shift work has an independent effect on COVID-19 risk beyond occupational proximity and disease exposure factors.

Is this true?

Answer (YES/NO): YES